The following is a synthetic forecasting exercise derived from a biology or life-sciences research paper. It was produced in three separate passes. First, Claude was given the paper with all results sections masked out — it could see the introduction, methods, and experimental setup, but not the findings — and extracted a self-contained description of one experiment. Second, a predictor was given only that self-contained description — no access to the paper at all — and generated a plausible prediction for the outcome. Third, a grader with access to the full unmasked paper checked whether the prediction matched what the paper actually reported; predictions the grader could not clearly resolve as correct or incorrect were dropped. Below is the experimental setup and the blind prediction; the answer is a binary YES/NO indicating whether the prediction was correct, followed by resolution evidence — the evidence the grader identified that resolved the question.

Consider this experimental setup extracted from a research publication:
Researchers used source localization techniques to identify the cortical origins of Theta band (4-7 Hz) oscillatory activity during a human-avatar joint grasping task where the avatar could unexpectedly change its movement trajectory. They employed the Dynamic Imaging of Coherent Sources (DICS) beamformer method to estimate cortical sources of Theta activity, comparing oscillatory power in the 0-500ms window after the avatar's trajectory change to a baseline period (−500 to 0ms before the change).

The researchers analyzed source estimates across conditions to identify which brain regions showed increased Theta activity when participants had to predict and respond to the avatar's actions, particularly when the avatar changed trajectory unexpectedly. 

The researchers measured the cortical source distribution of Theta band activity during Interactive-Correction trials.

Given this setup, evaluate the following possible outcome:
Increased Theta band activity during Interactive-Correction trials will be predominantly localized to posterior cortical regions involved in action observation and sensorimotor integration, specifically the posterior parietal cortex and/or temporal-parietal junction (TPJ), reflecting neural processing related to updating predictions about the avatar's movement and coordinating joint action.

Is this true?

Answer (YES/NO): NO